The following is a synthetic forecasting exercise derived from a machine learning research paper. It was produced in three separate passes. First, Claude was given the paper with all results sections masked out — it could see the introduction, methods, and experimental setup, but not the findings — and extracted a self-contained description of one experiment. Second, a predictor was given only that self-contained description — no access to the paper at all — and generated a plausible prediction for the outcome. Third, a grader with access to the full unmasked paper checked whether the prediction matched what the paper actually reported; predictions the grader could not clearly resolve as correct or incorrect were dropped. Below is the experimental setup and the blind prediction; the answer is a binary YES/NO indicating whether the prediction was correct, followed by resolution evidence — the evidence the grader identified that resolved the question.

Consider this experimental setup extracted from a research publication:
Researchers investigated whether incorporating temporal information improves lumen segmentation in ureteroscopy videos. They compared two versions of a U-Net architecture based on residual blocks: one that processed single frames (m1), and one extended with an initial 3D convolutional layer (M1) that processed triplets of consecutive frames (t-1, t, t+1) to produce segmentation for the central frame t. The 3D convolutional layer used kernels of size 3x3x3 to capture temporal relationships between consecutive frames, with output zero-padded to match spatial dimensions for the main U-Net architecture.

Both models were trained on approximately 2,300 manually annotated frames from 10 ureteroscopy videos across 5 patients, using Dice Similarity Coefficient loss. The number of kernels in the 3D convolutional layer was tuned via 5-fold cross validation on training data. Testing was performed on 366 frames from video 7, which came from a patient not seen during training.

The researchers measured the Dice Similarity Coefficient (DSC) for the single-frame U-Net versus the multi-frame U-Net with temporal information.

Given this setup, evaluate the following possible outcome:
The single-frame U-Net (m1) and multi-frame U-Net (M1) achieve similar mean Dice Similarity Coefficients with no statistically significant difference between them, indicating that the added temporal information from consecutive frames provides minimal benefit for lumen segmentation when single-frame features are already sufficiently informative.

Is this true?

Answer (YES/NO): NO